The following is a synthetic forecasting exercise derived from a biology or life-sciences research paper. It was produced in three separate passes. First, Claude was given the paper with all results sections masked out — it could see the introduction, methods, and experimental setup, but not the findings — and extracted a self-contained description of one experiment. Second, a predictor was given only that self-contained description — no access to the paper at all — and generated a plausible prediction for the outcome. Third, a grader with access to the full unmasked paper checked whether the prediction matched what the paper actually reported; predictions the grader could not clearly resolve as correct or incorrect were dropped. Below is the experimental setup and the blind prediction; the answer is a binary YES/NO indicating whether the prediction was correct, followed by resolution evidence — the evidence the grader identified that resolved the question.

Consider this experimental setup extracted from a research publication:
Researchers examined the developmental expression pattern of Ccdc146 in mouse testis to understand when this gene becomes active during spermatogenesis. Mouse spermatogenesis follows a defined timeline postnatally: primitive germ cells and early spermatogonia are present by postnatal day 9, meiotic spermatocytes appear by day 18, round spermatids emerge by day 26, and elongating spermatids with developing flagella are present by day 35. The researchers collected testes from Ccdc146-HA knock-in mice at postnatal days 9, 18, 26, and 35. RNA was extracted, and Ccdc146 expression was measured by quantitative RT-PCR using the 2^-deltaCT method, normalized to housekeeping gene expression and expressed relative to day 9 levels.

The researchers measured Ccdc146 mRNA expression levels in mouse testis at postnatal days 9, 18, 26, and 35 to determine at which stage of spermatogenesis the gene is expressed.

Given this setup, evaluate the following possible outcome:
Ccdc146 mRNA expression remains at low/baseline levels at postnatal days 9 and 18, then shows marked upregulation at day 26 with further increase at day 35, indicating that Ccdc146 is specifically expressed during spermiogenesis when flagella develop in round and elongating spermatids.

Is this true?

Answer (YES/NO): NO